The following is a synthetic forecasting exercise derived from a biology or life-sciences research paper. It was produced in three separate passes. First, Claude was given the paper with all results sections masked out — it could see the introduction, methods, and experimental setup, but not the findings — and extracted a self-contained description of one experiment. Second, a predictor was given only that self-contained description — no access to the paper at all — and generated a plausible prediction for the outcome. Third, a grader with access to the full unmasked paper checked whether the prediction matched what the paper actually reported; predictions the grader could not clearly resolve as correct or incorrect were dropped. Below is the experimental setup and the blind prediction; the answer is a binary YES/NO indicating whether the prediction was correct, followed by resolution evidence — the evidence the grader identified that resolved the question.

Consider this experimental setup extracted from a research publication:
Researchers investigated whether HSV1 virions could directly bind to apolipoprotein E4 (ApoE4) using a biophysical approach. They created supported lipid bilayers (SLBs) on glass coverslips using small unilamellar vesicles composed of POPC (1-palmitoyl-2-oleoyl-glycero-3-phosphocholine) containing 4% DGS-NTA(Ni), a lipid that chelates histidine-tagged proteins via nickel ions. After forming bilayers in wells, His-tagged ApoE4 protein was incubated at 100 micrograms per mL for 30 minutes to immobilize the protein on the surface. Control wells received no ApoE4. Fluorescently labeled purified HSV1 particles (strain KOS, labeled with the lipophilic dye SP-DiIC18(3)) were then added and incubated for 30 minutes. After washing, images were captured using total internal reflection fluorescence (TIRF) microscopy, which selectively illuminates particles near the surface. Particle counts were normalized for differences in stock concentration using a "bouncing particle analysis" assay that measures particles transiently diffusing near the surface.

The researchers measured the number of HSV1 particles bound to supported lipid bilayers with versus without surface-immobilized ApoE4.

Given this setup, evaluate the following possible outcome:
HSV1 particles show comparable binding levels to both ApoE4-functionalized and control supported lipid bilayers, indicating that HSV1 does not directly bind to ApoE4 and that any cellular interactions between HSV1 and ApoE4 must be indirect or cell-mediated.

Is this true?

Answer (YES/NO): NO